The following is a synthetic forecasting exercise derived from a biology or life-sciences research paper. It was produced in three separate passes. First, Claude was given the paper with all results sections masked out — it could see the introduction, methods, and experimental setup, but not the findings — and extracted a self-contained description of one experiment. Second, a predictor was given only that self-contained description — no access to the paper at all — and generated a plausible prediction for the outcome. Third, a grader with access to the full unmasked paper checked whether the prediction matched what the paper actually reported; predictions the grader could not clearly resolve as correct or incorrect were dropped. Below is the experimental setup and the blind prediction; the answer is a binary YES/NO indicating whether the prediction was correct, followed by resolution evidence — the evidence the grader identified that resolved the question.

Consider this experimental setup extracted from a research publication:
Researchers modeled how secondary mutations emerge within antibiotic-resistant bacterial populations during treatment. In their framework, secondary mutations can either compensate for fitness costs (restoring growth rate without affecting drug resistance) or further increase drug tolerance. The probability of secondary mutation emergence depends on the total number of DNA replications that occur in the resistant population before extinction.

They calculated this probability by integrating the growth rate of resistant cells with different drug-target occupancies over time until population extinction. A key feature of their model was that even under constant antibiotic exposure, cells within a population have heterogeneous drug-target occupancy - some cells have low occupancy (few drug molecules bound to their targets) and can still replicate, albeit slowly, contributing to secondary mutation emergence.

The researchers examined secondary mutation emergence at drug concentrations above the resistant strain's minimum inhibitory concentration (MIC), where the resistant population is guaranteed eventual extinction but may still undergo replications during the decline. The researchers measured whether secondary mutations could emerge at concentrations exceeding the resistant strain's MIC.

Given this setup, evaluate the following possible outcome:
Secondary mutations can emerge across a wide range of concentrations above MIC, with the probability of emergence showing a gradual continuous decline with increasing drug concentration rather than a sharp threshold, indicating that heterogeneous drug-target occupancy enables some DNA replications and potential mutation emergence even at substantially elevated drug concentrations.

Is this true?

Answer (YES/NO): YES